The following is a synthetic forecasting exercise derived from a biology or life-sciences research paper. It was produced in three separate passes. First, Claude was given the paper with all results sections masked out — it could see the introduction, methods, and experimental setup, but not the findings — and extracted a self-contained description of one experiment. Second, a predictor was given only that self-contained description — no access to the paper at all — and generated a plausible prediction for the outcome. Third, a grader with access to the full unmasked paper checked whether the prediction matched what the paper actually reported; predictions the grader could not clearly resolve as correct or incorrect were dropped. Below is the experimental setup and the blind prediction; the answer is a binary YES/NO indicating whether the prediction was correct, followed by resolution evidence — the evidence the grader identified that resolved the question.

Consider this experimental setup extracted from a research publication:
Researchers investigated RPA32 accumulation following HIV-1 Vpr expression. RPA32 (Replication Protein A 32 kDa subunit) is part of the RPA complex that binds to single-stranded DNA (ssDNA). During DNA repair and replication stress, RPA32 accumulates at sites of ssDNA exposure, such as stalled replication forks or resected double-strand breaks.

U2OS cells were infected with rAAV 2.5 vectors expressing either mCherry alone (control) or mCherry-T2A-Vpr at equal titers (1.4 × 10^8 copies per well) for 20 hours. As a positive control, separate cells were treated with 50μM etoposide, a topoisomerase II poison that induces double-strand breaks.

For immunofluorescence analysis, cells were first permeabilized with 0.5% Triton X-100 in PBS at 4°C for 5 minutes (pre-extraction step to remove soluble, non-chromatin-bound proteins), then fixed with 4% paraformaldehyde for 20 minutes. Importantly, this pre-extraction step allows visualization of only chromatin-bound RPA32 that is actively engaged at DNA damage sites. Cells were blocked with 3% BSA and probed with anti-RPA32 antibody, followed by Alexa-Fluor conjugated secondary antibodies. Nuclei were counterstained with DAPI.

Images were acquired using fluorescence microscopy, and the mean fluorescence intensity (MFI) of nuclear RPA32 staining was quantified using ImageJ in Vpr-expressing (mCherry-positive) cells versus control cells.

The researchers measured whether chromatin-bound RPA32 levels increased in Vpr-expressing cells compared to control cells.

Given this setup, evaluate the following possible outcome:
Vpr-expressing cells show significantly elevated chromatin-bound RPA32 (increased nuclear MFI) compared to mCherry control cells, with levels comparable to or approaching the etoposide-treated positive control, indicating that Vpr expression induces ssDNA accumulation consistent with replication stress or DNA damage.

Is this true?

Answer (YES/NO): NO